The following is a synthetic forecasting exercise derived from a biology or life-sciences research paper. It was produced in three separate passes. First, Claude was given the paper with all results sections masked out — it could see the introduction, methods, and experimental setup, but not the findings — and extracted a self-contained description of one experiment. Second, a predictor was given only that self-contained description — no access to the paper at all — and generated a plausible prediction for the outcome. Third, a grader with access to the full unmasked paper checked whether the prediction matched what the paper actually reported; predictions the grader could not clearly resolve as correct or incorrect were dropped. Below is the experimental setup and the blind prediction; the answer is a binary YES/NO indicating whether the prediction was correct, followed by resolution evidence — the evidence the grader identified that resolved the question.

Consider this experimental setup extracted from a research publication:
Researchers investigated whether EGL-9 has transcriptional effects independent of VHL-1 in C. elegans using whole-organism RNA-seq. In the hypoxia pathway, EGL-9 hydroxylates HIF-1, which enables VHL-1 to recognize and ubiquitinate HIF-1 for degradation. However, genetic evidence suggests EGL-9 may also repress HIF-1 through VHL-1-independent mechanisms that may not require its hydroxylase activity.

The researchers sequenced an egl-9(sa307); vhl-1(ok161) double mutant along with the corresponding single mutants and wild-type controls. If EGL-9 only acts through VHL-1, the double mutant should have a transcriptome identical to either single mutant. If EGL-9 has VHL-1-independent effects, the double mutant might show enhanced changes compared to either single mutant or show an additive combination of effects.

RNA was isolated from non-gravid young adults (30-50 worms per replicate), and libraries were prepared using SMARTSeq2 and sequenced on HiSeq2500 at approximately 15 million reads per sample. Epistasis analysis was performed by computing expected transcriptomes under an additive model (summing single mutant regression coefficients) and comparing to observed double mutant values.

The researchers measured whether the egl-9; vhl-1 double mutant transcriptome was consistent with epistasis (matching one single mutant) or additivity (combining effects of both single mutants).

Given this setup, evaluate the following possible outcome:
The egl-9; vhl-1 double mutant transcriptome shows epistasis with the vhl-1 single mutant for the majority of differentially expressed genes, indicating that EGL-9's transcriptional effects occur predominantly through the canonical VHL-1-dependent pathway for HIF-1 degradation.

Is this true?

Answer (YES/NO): NO